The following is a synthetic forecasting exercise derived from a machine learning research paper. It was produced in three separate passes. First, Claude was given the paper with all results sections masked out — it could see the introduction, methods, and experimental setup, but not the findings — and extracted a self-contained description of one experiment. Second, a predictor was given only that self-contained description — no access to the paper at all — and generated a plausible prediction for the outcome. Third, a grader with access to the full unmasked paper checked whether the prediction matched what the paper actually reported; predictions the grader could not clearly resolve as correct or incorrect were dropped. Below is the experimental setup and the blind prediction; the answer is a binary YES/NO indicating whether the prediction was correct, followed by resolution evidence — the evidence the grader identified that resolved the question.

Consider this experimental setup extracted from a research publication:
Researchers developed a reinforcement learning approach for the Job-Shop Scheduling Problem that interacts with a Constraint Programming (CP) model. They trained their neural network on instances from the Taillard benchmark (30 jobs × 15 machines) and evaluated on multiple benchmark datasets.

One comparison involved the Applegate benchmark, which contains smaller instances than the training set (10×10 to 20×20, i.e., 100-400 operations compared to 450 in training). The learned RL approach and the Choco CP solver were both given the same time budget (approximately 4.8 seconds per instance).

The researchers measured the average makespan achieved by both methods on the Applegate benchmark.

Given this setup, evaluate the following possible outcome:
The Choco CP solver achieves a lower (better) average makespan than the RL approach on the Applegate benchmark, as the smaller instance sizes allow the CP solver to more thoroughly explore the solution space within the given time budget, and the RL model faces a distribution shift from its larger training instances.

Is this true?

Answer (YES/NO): YES